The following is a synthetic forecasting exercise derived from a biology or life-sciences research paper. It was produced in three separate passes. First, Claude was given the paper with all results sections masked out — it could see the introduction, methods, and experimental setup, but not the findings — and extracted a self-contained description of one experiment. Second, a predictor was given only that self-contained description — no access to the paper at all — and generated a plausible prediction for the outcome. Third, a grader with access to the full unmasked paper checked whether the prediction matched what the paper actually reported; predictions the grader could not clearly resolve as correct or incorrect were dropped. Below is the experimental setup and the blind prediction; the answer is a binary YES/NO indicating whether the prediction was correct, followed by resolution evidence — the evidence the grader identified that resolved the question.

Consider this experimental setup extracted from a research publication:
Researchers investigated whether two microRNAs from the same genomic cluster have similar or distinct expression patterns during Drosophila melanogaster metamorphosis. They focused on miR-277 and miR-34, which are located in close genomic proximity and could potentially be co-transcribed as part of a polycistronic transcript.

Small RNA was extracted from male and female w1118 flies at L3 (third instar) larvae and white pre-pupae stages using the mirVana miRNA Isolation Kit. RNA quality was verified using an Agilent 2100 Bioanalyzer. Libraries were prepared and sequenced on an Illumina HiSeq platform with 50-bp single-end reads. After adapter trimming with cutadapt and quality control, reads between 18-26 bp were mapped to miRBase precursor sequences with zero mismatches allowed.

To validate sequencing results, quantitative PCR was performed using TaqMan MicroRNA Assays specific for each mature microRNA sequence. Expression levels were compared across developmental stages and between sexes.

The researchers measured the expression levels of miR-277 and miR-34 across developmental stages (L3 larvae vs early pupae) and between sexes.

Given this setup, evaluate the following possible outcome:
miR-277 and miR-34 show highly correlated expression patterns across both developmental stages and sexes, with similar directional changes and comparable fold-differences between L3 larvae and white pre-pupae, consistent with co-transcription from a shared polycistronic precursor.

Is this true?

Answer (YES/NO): NO